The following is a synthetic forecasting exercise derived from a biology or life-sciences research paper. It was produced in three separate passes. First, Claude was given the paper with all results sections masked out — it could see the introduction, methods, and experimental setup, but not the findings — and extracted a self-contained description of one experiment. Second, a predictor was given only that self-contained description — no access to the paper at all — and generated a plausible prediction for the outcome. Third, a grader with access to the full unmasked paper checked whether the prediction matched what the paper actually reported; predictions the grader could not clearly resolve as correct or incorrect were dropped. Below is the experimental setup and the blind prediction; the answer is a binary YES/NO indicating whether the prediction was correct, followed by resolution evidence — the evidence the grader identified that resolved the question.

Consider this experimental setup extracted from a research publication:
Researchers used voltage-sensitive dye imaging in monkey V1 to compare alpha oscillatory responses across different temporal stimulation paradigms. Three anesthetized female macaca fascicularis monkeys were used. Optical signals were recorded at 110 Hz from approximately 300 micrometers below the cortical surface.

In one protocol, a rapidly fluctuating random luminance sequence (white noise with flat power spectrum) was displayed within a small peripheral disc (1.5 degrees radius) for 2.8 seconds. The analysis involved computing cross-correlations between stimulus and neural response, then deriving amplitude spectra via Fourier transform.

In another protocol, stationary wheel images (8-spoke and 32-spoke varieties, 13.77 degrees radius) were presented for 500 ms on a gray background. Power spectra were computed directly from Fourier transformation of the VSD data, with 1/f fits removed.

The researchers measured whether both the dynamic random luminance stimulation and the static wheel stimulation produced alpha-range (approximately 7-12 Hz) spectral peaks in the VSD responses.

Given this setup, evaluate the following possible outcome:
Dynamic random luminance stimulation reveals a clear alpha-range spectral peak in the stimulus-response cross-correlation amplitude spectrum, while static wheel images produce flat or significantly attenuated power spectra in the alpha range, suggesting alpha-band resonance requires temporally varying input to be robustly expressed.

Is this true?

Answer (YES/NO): NO